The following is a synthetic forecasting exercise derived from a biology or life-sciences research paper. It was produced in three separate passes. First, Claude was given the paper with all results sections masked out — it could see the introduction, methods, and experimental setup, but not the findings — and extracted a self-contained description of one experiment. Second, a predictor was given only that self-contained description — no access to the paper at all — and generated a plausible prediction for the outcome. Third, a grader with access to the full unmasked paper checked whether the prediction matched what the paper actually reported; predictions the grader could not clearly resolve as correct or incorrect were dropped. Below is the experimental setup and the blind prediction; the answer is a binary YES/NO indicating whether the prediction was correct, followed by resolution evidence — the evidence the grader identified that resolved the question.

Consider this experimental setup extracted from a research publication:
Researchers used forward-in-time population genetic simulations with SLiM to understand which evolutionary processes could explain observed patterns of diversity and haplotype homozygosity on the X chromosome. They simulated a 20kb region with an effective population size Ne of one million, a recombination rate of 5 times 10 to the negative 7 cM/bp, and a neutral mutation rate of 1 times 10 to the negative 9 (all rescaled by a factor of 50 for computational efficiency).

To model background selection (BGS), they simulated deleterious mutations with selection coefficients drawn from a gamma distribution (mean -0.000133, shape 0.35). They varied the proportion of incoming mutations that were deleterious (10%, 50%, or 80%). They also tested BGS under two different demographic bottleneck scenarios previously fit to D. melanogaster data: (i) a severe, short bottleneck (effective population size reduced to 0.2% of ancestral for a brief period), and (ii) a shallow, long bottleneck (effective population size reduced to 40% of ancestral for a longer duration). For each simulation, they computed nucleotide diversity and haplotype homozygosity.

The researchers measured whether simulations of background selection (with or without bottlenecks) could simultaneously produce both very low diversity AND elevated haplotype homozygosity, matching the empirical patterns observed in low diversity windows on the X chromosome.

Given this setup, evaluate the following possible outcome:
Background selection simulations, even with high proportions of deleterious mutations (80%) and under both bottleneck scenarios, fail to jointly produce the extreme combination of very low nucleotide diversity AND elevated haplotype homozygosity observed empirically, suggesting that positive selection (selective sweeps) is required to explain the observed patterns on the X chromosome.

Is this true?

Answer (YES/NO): YES